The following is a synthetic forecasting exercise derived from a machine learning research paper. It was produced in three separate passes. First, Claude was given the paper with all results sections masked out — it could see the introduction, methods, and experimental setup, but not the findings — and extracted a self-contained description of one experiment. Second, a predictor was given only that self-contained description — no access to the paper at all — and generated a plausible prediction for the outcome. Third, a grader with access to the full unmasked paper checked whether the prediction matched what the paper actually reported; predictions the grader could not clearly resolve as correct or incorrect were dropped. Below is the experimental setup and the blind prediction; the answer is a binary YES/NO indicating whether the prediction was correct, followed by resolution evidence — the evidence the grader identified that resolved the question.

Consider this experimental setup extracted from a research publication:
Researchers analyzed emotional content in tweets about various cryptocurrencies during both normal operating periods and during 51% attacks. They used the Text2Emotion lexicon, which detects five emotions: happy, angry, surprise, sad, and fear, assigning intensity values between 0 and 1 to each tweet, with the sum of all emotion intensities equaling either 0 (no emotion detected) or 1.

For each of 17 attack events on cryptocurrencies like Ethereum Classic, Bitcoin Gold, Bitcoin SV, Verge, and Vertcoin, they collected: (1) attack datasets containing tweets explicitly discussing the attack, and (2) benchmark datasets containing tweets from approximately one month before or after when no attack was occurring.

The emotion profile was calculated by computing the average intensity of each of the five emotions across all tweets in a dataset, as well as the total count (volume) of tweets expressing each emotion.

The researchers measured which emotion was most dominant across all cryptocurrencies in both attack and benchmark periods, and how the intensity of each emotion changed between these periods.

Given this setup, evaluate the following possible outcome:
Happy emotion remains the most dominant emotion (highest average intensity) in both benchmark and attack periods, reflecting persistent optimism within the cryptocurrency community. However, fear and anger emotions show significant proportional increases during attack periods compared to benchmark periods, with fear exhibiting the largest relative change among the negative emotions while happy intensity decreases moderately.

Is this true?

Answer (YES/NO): NO